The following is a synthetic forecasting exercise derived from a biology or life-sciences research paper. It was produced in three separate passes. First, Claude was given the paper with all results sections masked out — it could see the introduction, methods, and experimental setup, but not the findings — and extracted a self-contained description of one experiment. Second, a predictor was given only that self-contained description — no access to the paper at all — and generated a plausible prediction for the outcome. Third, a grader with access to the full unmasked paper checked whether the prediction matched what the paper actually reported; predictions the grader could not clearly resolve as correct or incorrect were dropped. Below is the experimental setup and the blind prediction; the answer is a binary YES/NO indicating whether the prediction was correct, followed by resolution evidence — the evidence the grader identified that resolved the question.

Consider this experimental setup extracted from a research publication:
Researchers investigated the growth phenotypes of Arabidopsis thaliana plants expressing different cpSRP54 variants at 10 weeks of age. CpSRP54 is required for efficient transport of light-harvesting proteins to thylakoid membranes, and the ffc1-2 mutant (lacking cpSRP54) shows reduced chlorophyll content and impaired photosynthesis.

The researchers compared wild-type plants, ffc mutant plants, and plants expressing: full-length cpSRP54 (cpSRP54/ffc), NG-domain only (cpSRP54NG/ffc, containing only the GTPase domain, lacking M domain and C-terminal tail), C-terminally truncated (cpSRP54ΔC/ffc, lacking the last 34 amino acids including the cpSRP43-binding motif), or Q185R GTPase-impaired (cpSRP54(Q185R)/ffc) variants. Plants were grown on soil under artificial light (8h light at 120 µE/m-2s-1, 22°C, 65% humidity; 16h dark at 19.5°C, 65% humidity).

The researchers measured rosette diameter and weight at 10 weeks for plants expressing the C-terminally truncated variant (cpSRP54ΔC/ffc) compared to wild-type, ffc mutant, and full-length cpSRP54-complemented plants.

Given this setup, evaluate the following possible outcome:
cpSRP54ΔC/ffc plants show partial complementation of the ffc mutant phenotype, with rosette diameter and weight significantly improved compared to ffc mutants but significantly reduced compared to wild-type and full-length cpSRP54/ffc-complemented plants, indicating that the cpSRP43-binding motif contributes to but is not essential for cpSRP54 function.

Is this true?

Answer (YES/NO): YES